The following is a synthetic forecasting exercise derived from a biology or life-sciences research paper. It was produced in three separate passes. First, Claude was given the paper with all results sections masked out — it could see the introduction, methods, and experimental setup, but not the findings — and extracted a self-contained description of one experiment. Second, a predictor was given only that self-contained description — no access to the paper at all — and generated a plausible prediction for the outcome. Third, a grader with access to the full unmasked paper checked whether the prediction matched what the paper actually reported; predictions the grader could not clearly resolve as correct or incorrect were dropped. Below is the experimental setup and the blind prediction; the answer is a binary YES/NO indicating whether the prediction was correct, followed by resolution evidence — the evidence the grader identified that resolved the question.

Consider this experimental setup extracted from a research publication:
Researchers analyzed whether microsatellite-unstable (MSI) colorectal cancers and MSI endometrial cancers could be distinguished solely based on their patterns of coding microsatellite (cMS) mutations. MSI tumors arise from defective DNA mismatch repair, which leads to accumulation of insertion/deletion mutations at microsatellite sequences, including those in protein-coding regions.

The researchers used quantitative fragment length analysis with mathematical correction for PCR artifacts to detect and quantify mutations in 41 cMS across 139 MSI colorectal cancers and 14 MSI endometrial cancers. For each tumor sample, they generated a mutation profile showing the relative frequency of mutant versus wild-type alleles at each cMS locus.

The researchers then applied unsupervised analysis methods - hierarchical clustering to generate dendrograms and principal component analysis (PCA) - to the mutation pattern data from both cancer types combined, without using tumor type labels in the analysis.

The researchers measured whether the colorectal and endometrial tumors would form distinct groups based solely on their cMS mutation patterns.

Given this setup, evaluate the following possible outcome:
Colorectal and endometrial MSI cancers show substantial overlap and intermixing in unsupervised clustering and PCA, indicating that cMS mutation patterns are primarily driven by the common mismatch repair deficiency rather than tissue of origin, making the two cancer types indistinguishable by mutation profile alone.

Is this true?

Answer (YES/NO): NO